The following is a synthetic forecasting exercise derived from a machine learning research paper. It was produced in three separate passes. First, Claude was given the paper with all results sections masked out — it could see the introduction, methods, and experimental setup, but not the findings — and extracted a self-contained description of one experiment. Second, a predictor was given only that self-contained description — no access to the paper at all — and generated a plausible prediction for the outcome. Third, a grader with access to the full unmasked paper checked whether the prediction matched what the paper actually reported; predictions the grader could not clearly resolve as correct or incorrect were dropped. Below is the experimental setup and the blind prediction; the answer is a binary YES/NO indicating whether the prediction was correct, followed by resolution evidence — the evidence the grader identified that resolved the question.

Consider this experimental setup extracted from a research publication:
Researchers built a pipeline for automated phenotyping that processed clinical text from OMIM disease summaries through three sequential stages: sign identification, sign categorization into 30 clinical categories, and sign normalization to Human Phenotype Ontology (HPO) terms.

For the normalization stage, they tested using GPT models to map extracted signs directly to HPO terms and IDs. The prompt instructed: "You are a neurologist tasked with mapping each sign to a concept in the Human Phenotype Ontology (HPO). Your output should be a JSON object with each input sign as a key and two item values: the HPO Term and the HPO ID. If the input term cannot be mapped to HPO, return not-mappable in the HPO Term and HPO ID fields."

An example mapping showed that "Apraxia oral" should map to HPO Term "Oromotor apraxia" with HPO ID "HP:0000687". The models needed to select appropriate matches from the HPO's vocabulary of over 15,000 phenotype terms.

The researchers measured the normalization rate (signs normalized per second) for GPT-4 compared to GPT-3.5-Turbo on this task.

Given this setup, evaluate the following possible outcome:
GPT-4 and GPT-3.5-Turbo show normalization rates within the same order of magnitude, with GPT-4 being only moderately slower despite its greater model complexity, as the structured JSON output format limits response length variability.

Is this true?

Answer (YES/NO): NO